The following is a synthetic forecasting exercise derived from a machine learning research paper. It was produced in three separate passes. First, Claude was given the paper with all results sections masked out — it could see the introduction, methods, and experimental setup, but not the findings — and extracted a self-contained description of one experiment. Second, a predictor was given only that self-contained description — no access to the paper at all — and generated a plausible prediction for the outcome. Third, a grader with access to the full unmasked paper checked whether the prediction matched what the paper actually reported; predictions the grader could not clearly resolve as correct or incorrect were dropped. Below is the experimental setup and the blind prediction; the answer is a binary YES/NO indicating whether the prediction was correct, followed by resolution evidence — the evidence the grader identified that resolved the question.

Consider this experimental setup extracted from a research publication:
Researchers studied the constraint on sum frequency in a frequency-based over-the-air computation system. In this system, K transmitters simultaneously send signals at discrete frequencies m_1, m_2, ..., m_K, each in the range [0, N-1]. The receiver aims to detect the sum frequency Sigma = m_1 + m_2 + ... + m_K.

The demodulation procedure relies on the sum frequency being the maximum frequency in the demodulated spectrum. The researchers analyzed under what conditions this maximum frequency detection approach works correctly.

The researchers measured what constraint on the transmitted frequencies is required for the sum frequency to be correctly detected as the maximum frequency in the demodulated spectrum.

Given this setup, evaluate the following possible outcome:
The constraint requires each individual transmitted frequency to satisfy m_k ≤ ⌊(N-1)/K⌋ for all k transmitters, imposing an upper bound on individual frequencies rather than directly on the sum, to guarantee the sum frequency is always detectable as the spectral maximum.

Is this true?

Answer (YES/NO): NO